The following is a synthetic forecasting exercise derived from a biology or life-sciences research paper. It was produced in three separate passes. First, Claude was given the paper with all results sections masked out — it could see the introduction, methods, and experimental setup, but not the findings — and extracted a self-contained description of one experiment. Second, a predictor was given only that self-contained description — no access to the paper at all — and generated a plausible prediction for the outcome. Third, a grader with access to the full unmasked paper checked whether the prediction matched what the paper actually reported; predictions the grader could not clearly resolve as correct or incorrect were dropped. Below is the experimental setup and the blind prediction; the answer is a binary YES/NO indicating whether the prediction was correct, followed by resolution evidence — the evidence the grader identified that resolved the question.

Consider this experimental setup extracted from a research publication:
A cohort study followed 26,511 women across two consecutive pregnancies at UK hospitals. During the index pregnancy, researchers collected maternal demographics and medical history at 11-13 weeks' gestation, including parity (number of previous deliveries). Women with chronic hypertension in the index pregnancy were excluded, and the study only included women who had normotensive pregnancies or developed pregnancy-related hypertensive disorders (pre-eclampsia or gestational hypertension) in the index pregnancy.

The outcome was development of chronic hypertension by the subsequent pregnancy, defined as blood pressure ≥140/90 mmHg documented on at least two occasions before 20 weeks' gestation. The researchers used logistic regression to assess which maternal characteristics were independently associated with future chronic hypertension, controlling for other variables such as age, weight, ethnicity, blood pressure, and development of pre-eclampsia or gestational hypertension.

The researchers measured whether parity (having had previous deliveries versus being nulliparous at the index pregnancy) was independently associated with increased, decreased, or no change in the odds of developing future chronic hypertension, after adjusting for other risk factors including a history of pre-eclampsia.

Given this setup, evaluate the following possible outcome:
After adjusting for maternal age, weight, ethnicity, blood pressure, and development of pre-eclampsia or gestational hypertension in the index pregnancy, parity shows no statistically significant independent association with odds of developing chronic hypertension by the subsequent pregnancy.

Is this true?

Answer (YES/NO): NO